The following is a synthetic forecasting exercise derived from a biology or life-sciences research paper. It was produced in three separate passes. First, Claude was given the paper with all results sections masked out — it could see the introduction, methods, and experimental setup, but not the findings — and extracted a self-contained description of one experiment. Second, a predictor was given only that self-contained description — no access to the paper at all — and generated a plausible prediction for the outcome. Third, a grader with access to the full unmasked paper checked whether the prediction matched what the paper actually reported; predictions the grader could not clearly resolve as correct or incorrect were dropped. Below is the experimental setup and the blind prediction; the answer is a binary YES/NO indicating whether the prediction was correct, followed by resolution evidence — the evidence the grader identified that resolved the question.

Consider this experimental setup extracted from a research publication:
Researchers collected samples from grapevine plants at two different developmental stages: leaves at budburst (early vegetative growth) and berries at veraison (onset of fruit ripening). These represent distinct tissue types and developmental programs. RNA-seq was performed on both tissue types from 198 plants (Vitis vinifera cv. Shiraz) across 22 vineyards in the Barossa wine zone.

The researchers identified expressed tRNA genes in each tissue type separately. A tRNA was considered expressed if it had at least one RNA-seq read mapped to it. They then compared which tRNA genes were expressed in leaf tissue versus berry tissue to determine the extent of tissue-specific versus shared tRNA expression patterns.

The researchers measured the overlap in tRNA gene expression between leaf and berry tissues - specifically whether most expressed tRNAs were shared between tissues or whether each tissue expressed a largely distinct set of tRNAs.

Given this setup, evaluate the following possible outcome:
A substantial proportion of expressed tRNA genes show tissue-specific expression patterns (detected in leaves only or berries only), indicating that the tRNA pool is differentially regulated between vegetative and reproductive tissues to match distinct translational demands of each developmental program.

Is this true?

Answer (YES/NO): NO